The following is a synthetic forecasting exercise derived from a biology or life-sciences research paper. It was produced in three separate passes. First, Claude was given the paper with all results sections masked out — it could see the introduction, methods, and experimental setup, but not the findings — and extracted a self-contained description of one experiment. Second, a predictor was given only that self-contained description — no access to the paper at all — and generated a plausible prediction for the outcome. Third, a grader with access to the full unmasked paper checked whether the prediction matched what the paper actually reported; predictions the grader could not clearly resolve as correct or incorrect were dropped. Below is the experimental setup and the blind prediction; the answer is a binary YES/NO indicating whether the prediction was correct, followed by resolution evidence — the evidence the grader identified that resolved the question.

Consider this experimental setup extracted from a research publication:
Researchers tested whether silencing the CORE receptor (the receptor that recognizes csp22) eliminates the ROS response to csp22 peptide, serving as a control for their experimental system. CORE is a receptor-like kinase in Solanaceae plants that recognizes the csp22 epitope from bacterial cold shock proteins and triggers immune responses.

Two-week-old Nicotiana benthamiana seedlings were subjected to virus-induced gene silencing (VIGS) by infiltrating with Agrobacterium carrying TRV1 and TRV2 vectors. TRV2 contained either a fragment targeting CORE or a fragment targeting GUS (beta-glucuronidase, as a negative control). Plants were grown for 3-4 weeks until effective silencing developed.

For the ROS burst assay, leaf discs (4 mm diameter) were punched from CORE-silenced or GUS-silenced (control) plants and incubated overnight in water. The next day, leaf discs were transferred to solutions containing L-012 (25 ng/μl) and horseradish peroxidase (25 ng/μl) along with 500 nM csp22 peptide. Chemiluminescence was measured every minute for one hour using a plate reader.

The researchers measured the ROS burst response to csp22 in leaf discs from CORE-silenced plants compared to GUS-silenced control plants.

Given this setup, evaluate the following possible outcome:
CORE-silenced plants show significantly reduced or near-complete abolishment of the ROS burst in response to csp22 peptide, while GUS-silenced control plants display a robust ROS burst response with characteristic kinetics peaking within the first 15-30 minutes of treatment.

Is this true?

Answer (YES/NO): YES